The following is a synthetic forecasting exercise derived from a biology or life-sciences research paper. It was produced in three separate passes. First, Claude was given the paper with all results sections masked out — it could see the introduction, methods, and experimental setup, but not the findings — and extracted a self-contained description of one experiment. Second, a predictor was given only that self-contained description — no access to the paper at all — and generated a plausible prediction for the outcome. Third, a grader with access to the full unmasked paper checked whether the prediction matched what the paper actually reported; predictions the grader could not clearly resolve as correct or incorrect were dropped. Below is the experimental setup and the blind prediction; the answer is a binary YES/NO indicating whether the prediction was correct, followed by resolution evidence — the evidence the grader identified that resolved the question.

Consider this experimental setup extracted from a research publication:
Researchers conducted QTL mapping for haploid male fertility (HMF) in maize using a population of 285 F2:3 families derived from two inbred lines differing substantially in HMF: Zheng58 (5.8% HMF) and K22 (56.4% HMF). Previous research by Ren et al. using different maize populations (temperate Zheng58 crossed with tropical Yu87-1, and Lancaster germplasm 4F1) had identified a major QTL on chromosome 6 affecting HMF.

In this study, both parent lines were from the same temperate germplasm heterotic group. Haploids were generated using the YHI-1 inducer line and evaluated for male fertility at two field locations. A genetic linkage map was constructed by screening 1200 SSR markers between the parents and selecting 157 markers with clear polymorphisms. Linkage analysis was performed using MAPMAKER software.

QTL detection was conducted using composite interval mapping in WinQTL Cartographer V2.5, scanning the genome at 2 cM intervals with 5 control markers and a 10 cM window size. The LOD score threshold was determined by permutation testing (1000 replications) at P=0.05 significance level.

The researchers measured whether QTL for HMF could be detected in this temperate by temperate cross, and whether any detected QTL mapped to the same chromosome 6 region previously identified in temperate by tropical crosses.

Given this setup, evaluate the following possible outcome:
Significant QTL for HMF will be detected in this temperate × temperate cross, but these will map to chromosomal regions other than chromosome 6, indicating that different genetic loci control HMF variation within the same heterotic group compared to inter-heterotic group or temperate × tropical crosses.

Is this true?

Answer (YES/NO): YES